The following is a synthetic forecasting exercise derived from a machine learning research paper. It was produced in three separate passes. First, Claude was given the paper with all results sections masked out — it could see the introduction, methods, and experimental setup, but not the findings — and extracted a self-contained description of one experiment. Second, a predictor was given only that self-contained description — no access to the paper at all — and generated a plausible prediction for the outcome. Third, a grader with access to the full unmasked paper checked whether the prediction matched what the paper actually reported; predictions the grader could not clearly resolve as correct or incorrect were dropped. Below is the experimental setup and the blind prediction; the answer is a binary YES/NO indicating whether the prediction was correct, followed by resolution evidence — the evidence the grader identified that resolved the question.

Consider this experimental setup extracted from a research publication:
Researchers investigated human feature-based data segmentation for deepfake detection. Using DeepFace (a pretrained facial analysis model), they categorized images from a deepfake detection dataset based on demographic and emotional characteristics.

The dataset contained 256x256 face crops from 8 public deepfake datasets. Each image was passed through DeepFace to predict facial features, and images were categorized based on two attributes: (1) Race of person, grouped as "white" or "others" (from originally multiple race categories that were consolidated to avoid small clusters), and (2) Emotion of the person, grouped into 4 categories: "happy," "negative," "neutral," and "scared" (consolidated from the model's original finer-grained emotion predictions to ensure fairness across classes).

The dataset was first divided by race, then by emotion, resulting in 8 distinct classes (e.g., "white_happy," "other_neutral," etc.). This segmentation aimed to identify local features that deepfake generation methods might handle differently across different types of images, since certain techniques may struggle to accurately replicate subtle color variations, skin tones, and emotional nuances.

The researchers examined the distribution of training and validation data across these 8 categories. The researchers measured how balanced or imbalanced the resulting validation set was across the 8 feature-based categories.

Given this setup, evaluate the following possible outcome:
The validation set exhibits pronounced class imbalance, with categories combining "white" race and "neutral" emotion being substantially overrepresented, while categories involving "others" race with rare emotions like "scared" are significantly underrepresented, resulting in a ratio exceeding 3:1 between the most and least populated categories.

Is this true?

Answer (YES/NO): NO